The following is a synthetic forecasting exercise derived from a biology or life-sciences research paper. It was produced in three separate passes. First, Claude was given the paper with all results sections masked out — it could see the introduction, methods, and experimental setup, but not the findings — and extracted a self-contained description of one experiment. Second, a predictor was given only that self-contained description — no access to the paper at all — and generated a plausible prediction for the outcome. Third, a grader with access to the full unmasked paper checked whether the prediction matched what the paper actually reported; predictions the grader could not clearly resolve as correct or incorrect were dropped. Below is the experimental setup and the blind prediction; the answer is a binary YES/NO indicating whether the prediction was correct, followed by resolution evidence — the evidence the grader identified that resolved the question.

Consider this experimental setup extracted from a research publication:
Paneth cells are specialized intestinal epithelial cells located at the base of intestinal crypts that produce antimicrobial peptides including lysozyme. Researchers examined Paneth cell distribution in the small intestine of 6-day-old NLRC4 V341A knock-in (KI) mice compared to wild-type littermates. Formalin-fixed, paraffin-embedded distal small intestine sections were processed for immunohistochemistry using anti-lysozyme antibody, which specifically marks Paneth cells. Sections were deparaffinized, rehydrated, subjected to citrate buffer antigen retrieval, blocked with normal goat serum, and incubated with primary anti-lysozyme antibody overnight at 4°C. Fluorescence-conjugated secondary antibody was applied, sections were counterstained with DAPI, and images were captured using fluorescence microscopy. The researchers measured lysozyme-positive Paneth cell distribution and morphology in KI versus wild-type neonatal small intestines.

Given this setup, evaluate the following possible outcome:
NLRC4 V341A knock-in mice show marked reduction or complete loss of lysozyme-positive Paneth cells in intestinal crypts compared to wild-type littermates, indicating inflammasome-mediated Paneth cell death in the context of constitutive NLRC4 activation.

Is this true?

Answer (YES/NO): YES